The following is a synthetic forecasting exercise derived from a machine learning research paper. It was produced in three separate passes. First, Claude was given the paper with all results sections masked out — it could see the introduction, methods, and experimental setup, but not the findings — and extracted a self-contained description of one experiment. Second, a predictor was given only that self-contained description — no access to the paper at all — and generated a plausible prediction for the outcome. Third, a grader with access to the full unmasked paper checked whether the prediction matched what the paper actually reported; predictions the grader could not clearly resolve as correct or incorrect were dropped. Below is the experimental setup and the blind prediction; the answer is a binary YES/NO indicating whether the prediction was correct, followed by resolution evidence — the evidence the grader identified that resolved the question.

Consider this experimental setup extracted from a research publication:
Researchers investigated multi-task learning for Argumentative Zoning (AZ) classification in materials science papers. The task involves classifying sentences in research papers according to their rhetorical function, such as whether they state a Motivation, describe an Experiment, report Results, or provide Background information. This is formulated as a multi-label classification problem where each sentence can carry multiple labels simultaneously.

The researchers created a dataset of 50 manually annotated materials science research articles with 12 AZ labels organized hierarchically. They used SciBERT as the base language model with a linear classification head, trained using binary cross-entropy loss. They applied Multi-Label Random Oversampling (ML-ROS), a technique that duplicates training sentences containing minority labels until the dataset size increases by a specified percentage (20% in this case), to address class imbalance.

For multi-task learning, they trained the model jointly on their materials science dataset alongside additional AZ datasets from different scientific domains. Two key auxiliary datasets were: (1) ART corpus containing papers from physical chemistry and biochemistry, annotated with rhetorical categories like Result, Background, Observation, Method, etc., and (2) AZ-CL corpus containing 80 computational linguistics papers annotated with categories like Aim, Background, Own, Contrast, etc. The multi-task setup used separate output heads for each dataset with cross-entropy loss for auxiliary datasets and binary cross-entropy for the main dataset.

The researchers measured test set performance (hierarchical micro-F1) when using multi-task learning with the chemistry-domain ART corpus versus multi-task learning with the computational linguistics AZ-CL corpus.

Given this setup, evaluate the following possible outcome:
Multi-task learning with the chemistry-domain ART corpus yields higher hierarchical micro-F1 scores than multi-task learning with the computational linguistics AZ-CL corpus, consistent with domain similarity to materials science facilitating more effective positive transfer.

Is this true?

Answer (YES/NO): NO